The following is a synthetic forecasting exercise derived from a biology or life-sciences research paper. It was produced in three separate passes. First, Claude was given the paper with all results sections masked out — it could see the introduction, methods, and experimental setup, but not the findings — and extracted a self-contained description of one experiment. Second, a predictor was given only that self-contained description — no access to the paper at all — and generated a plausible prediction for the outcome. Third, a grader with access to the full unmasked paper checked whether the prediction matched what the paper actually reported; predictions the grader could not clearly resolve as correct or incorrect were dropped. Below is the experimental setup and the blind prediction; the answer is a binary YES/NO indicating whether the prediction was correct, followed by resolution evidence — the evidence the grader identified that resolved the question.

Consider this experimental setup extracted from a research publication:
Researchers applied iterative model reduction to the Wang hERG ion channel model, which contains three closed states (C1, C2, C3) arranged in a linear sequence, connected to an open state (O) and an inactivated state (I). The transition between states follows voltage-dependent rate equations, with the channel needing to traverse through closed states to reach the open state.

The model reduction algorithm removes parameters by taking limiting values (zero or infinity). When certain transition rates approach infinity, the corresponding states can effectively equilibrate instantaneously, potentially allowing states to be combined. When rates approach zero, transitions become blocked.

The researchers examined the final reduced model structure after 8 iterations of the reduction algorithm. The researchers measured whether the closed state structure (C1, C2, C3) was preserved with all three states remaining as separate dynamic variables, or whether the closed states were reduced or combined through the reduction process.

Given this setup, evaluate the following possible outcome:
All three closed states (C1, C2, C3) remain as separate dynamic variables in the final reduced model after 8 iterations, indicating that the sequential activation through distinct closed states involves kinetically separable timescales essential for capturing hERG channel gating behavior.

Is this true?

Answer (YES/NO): NO